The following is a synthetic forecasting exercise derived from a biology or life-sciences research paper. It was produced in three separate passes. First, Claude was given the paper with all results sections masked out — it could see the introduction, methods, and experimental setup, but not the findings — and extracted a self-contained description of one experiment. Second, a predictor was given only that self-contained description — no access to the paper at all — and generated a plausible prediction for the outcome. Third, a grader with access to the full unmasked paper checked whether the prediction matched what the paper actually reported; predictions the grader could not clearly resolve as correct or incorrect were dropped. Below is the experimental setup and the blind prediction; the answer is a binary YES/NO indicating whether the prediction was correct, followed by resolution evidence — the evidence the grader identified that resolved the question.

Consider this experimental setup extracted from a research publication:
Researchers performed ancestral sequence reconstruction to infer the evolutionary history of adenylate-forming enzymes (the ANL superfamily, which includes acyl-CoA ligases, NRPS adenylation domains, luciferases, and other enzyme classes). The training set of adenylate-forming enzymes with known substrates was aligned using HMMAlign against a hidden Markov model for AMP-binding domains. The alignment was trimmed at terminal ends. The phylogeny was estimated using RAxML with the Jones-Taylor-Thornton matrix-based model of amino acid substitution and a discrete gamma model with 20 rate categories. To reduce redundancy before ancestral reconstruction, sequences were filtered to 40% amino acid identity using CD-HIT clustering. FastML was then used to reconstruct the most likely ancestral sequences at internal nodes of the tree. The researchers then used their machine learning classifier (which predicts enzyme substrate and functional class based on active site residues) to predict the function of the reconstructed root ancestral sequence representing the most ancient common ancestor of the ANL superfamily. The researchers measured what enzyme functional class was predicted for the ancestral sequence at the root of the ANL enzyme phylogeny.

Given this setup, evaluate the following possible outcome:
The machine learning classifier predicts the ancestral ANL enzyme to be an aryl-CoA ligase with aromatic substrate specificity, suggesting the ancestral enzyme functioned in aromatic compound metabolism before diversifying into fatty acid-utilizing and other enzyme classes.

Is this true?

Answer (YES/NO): YES